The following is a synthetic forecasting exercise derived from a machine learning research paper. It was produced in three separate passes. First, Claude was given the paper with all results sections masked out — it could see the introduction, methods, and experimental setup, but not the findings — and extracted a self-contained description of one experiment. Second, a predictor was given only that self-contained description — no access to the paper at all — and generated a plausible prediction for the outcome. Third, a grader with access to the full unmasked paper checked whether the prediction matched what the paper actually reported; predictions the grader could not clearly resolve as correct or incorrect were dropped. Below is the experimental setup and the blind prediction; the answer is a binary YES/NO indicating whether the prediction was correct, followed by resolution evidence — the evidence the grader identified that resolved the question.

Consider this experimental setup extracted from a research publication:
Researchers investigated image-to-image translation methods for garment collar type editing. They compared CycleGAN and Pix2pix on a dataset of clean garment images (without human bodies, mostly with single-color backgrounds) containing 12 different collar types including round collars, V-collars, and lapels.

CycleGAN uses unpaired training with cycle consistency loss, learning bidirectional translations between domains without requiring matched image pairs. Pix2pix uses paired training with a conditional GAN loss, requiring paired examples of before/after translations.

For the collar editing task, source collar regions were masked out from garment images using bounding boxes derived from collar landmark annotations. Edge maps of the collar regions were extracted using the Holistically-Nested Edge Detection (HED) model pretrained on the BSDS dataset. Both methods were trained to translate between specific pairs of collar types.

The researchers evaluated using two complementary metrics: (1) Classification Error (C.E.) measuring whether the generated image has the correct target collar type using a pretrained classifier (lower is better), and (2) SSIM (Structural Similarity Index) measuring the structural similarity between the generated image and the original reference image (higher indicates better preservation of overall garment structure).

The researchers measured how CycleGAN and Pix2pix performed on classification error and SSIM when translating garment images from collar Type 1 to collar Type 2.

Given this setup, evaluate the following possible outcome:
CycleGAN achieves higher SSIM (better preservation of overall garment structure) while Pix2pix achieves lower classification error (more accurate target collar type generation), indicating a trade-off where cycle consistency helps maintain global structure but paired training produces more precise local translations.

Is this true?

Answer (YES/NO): NO